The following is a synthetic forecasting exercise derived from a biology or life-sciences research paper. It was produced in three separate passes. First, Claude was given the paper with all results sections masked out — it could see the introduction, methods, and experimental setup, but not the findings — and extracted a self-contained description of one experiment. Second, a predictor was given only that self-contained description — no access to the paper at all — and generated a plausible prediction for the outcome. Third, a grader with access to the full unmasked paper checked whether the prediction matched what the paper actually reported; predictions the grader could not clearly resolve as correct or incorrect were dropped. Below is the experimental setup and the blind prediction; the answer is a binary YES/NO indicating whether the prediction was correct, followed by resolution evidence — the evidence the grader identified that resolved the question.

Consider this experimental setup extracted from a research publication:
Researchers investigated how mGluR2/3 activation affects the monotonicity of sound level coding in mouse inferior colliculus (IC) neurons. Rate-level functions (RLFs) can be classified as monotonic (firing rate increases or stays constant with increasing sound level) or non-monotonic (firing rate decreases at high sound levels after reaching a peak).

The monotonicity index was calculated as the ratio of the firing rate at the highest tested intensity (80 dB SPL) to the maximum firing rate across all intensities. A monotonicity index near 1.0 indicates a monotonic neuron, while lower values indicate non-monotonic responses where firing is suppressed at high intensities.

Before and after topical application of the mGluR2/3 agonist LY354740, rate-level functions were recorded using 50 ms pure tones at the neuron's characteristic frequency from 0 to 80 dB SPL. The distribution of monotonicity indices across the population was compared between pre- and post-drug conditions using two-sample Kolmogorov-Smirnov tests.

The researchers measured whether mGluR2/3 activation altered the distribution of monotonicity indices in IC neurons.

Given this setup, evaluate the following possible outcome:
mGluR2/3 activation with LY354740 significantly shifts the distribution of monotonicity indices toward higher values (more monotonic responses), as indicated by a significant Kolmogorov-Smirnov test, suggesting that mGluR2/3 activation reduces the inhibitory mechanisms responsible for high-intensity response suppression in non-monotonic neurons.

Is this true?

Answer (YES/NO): YES